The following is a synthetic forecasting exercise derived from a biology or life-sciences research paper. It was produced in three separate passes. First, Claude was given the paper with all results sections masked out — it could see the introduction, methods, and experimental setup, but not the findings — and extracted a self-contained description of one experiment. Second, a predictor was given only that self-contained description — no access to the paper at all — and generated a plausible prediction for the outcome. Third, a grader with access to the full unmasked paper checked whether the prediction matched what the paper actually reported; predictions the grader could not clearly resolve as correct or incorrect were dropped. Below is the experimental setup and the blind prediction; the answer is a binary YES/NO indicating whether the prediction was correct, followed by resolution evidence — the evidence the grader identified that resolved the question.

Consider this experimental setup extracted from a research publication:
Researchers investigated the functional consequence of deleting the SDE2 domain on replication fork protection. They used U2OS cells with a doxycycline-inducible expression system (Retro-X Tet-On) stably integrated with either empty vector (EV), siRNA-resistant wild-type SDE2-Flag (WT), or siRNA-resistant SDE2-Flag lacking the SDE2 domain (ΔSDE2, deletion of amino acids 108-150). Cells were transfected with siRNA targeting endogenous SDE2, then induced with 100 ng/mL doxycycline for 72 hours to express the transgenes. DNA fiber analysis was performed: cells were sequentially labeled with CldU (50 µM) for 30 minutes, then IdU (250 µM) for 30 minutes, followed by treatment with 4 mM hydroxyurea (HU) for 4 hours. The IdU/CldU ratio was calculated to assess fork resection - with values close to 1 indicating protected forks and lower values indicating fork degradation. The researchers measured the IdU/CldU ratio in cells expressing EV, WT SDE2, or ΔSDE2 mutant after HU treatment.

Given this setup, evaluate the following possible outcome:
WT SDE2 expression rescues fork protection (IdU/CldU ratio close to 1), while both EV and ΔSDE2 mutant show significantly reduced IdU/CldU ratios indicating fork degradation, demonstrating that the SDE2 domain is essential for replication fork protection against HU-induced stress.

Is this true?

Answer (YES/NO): YES